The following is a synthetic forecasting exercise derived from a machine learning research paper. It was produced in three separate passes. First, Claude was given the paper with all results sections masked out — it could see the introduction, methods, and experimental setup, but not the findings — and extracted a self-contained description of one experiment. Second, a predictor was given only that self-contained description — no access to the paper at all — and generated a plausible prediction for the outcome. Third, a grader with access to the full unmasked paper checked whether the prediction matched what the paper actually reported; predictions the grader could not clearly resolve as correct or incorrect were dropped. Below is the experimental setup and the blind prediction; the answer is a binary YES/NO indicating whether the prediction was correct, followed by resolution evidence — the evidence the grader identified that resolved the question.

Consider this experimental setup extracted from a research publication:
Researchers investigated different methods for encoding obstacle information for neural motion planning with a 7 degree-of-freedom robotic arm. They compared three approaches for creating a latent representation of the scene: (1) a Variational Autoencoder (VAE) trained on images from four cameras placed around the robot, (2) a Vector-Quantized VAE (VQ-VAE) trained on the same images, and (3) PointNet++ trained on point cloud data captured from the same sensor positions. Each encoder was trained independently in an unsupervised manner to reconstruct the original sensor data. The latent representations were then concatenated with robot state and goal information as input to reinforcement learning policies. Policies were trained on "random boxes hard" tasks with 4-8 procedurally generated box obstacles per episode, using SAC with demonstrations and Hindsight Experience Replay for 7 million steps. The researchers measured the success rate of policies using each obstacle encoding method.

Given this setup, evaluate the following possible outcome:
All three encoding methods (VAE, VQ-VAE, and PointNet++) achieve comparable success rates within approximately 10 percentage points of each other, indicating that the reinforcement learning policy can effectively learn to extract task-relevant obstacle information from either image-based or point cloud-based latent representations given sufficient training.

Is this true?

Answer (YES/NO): NO